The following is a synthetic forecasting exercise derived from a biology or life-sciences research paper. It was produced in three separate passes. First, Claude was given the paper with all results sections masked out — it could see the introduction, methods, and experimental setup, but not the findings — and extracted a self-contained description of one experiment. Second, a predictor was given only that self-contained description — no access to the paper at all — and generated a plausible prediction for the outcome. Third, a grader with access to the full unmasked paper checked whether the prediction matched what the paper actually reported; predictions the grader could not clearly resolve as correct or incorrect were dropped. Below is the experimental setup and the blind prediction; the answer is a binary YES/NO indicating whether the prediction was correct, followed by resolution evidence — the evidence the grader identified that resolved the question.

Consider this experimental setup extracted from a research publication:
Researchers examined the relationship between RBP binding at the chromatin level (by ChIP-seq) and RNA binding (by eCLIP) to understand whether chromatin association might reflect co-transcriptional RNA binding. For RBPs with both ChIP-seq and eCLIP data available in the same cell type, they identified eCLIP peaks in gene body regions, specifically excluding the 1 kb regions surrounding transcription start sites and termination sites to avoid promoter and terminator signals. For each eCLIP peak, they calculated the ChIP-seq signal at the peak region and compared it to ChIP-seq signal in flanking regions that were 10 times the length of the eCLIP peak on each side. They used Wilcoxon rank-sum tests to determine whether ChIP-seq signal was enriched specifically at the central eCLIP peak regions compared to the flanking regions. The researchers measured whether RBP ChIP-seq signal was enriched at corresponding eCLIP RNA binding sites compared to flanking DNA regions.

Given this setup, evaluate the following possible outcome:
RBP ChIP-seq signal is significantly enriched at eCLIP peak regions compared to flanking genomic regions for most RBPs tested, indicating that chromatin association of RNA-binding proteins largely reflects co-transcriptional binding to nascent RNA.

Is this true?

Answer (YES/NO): NO